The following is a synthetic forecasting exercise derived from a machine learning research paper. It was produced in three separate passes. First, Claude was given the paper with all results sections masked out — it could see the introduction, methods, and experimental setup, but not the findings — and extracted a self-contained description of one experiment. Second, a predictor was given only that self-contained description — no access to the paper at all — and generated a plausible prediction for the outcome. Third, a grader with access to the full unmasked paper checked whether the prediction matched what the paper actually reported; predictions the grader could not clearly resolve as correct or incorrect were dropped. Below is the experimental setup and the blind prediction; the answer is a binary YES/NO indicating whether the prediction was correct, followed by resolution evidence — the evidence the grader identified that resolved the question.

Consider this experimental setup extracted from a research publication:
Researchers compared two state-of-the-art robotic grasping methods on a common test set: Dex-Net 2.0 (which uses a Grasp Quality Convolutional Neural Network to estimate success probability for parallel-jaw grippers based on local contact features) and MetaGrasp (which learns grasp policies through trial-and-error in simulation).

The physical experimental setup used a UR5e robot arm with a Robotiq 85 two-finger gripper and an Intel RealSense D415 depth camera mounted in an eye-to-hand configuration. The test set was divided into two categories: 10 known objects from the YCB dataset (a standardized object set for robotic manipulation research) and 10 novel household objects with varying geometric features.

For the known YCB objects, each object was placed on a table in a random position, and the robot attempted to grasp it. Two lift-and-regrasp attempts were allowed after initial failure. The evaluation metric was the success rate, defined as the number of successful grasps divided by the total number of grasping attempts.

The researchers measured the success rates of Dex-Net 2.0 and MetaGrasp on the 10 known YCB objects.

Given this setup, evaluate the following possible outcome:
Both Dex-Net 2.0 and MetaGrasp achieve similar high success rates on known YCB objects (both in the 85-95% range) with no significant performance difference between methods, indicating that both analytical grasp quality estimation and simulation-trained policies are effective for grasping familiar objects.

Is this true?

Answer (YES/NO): NO